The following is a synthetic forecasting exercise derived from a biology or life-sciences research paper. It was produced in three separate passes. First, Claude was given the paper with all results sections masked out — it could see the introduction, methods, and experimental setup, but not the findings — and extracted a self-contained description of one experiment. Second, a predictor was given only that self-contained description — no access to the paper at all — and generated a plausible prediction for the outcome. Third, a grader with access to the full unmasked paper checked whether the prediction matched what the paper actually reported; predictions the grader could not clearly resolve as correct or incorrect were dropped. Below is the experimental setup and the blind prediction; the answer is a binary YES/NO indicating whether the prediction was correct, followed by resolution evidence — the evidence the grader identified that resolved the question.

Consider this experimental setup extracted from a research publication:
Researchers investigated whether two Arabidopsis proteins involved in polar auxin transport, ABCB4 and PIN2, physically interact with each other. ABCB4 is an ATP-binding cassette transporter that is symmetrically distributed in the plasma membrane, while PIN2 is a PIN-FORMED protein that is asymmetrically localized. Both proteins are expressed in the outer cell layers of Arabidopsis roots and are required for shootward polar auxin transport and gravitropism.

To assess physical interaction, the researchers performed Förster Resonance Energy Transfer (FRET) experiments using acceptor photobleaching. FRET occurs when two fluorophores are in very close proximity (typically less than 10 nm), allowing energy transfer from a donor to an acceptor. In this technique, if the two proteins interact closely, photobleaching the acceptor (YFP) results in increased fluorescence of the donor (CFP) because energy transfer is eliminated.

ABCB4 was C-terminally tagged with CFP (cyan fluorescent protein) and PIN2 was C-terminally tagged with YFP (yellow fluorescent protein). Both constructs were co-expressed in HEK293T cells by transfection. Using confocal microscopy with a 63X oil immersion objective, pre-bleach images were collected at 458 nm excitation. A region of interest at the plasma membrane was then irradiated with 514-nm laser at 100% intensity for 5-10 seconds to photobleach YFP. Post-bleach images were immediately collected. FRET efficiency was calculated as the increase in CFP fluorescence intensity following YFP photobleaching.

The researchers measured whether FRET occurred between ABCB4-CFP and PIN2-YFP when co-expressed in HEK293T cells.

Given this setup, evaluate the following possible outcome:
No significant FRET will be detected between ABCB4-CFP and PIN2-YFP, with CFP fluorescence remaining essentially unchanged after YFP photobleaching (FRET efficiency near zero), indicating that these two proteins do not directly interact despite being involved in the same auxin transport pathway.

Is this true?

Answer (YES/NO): NO